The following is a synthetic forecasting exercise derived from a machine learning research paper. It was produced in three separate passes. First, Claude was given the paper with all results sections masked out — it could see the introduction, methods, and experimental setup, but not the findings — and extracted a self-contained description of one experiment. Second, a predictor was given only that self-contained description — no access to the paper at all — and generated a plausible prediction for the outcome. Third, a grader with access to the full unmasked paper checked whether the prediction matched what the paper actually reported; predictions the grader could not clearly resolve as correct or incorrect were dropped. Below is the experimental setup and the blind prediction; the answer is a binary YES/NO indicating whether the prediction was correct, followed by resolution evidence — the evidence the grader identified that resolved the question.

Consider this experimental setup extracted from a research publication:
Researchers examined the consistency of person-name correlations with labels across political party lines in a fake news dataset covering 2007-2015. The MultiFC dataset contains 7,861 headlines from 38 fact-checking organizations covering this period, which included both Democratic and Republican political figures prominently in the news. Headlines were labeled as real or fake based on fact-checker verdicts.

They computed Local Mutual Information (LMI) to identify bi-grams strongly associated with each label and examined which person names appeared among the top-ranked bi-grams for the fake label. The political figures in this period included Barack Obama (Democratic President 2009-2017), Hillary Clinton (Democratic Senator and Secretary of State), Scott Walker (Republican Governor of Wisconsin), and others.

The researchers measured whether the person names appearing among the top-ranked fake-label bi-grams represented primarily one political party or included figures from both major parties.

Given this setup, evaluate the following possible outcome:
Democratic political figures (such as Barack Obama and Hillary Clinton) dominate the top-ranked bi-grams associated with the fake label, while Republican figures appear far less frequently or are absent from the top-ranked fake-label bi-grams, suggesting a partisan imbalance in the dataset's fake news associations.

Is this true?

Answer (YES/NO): NO